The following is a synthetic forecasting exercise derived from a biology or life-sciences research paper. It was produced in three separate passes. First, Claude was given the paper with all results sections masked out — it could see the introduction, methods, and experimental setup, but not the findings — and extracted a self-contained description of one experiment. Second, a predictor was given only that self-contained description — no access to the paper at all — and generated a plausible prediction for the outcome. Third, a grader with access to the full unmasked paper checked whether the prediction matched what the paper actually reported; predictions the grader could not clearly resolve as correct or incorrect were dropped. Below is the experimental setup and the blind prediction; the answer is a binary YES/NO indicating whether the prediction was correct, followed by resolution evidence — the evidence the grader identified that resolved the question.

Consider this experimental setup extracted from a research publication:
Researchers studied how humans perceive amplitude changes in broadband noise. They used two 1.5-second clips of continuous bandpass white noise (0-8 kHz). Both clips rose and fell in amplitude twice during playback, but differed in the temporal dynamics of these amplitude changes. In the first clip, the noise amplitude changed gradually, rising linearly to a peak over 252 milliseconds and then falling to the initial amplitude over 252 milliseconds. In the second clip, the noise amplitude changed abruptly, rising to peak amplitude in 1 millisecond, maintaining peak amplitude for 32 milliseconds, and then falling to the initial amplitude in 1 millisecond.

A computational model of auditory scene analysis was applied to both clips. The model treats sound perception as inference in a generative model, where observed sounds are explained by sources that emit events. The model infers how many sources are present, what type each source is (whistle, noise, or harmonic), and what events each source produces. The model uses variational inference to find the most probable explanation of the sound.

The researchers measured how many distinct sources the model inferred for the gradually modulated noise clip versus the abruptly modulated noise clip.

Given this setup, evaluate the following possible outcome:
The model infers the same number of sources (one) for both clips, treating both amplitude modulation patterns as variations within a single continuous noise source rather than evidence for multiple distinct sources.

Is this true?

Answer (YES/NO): NO